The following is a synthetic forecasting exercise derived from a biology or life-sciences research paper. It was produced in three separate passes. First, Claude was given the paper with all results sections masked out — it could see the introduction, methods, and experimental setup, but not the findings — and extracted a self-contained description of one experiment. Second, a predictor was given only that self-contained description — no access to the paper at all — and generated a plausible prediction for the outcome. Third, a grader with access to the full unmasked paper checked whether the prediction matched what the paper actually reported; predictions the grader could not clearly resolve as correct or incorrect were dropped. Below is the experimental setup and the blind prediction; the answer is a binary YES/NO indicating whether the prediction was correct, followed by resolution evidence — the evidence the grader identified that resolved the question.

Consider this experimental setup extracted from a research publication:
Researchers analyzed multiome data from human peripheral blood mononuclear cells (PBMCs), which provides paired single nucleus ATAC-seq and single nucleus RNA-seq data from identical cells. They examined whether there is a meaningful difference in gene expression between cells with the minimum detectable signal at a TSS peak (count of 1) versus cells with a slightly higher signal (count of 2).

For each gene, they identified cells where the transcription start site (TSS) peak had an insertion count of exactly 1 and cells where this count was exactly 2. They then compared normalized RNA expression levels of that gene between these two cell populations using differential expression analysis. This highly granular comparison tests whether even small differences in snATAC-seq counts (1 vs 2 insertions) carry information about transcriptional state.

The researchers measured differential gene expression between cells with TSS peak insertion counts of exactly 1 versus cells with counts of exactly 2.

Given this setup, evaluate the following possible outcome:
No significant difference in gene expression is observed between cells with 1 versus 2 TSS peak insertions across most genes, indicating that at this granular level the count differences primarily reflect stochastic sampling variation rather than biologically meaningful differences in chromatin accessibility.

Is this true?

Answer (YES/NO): YES